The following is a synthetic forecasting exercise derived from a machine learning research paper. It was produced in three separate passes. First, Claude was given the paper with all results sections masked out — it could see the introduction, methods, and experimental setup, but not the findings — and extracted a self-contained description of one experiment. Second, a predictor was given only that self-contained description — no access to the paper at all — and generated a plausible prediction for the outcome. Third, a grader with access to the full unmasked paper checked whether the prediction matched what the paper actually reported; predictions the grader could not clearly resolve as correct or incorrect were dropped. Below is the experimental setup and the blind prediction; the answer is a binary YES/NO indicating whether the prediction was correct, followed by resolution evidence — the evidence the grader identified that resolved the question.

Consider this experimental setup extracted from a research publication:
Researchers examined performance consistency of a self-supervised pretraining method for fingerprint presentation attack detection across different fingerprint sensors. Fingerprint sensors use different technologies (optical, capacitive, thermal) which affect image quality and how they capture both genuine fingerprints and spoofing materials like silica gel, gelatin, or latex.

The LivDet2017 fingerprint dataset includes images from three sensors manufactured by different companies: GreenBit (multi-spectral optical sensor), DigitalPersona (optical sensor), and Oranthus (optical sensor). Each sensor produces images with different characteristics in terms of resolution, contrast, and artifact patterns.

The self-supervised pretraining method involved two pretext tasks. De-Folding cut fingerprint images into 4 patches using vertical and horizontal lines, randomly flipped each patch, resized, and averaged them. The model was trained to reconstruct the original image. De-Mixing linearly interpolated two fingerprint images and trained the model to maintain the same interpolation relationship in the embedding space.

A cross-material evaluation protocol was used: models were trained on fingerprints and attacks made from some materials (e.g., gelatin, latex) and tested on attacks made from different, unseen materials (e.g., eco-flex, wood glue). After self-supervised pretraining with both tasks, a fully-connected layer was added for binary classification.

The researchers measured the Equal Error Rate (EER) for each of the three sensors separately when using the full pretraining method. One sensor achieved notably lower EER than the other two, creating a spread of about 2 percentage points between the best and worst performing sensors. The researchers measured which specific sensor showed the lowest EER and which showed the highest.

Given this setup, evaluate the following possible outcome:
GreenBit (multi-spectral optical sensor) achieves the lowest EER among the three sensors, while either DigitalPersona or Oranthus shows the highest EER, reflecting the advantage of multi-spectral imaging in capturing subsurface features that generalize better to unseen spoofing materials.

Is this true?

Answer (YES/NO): NO